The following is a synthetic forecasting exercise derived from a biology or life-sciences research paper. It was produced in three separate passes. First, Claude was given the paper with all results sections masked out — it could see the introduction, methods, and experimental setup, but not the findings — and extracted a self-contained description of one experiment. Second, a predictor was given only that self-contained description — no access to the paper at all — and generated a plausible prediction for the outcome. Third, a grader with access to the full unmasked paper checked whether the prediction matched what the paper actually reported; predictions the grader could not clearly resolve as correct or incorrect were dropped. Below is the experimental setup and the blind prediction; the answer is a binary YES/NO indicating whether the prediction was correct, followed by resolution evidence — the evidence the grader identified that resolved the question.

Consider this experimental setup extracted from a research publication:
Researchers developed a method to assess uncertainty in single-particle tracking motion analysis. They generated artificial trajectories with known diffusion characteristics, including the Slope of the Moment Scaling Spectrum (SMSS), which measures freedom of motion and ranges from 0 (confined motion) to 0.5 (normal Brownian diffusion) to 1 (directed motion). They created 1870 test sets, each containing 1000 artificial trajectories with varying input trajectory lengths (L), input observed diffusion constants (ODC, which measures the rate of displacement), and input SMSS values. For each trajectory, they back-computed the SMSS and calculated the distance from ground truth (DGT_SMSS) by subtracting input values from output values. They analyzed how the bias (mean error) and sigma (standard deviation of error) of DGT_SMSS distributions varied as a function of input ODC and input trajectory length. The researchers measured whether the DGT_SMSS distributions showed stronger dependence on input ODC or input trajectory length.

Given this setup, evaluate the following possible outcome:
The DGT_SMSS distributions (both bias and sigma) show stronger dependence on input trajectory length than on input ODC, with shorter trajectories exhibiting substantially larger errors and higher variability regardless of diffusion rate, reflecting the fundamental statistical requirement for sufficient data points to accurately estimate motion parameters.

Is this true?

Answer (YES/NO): YES